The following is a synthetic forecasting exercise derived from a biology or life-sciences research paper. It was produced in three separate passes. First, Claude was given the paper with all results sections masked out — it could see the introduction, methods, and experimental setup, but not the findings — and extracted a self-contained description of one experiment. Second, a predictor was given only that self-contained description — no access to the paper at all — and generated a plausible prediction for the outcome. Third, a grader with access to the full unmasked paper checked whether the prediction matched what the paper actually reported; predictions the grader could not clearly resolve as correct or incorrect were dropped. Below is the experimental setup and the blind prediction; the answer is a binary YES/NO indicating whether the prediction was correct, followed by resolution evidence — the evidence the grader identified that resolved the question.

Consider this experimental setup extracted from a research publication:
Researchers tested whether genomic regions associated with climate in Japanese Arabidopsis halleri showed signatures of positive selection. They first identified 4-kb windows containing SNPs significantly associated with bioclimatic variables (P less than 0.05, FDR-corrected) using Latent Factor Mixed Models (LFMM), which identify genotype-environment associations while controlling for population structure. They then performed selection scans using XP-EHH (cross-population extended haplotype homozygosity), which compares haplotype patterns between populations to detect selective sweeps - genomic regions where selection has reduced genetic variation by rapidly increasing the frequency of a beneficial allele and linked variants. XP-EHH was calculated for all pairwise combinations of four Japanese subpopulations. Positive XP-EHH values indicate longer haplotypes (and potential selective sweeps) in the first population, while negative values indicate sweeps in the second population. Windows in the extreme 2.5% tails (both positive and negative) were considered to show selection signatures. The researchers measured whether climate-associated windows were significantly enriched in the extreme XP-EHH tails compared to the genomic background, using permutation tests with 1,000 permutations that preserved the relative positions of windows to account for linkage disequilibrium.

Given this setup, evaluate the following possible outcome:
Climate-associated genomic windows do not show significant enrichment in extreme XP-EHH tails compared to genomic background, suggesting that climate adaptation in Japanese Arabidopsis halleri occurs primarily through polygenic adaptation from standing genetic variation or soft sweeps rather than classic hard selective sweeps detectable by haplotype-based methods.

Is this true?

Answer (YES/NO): NO